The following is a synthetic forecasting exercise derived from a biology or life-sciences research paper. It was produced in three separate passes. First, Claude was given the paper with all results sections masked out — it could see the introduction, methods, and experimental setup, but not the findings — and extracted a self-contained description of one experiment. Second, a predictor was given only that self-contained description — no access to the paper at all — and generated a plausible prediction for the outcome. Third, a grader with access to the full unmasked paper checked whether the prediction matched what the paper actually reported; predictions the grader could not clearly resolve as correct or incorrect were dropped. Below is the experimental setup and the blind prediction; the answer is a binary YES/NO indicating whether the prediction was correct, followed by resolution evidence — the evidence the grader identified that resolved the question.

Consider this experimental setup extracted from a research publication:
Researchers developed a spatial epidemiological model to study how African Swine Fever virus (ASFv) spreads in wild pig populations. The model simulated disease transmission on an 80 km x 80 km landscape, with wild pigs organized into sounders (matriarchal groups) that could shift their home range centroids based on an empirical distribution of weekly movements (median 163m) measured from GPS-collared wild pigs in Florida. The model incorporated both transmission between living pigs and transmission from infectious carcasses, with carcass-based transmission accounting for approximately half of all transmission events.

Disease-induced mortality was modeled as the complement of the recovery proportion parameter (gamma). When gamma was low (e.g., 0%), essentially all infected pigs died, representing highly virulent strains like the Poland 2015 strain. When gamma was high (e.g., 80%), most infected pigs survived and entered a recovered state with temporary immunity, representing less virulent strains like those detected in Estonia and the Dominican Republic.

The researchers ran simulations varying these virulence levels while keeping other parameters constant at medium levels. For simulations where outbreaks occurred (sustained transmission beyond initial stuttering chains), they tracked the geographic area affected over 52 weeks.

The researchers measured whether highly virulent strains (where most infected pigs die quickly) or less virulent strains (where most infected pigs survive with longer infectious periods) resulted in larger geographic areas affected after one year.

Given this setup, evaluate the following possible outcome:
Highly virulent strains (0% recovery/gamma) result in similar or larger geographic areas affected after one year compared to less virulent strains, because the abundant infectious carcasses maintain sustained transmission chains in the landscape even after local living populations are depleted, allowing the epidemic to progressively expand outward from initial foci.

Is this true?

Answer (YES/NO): NO